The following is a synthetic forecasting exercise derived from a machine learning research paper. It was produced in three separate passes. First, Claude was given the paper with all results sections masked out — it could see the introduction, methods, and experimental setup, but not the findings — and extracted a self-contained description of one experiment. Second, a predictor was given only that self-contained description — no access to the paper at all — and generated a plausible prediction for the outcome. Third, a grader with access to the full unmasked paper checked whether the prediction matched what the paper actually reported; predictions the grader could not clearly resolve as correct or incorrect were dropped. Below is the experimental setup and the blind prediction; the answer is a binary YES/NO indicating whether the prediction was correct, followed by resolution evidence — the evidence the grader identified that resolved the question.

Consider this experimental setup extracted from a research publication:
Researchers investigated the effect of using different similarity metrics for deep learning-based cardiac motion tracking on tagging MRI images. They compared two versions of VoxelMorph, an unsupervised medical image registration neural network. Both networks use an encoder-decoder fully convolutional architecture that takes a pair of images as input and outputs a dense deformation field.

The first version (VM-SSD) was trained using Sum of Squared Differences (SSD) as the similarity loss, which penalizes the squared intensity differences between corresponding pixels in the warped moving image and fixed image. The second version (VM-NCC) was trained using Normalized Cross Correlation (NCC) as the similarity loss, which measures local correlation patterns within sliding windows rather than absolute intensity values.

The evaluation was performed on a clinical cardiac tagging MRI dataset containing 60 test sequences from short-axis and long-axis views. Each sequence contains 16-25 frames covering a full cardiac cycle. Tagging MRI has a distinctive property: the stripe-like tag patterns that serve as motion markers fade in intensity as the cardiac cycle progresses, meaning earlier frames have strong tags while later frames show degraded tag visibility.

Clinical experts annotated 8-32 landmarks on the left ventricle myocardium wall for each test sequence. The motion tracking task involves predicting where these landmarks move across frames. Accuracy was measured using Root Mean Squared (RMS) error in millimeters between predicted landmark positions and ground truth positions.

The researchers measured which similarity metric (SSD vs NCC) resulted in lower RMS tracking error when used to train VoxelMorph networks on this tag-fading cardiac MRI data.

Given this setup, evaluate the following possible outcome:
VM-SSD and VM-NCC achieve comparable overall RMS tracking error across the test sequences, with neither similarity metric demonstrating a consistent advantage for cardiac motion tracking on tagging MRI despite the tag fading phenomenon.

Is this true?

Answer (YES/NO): NO